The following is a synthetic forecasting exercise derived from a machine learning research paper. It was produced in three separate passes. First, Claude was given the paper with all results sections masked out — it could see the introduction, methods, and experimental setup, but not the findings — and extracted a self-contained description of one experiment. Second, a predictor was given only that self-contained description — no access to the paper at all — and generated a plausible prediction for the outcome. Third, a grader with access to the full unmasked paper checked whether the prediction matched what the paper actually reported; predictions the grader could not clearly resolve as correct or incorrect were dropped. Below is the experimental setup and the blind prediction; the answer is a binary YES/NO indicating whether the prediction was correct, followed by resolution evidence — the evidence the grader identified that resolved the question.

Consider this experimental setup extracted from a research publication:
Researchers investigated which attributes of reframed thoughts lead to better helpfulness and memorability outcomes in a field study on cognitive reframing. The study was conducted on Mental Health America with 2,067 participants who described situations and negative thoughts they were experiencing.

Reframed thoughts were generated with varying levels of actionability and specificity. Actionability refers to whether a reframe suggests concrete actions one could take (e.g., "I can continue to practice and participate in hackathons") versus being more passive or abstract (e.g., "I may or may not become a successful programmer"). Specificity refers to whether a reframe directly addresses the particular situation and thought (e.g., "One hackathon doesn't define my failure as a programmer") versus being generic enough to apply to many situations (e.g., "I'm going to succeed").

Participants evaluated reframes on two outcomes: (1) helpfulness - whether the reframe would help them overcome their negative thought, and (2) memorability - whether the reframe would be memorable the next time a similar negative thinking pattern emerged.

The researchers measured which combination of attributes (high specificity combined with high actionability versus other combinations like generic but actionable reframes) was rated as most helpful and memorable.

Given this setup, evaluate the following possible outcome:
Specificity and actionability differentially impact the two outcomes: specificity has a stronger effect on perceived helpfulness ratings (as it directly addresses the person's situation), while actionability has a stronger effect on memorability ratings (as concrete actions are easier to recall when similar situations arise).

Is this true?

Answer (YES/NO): YES